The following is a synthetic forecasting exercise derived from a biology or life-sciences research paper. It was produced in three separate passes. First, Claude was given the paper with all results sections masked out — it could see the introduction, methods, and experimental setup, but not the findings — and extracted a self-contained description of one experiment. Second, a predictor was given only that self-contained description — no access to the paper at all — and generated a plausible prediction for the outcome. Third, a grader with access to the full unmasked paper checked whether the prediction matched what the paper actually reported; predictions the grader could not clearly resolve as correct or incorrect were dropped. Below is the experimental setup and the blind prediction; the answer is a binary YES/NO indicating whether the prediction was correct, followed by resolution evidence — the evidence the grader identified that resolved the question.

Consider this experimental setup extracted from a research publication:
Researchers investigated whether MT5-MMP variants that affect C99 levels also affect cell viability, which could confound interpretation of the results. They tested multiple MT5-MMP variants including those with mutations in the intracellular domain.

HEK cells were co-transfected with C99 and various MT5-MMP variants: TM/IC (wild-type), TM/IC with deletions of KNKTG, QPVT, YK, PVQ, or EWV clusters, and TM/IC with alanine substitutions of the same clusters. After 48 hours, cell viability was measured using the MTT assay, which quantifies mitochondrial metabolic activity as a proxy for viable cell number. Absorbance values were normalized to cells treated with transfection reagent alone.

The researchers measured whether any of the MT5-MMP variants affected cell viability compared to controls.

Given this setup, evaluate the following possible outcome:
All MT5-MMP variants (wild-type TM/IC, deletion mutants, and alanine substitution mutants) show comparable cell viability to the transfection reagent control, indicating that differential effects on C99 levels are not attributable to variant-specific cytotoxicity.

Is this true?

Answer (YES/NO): YES